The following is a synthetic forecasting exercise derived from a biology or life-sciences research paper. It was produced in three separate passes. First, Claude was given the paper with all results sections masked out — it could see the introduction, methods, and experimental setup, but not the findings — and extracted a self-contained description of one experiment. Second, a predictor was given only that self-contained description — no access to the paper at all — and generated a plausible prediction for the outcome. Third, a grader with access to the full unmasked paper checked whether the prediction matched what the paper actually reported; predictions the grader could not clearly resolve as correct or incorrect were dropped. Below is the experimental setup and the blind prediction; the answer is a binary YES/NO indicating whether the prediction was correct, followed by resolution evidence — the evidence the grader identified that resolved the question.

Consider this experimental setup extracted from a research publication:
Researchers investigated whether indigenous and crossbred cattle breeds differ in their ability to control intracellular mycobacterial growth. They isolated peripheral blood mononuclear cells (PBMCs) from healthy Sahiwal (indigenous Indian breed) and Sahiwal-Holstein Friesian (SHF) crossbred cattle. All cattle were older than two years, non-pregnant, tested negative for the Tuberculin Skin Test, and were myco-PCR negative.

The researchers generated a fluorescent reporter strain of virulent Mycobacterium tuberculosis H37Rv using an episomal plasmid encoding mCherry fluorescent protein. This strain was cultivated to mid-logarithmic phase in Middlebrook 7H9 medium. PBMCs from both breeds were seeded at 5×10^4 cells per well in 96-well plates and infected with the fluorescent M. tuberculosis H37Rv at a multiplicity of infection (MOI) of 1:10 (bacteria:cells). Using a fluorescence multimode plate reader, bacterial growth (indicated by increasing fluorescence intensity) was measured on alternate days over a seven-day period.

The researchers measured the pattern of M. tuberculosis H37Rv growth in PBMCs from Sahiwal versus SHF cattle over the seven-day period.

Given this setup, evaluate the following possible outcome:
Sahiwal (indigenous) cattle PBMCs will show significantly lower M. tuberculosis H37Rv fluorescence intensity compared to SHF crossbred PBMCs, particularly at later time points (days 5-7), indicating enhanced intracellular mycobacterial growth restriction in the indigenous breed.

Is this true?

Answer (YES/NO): YES